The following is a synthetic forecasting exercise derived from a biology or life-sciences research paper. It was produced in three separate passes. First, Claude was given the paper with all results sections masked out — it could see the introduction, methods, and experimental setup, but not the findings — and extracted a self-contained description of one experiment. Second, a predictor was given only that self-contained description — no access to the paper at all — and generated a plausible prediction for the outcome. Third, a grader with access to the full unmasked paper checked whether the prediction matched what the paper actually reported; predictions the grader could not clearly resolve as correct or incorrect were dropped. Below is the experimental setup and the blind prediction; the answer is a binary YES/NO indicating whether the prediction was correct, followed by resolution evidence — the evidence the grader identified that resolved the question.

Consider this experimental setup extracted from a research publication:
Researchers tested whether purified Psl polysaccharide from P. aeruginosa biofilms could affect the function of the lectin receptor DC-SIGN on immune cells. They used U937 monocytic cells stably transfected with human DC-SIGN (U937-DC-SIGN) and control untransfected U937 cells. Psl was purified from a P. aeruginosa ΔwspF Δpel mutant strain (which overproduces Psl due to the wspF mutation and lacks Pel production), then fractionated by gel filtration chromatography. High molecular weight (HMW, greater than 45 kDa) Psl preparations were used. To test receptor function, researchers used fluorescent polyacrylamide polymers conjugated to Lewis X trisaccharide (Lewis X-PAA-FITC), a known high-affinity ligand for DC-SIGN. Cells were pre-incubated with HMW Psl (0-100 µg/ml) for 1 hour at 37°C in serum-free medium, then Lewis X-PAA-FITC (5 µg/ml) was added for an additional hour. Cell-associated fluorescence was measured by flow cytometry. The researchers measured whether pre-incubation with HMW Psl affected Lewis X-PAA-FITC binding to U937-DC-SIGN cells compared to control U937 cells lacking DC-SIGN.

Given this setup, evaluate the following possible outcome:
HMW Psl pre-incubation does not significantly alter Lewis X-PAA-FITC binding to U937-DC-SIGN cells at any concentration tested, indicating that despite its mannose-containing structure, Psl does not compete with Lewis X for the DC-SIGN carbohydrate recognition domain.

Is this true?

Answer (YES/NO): NO